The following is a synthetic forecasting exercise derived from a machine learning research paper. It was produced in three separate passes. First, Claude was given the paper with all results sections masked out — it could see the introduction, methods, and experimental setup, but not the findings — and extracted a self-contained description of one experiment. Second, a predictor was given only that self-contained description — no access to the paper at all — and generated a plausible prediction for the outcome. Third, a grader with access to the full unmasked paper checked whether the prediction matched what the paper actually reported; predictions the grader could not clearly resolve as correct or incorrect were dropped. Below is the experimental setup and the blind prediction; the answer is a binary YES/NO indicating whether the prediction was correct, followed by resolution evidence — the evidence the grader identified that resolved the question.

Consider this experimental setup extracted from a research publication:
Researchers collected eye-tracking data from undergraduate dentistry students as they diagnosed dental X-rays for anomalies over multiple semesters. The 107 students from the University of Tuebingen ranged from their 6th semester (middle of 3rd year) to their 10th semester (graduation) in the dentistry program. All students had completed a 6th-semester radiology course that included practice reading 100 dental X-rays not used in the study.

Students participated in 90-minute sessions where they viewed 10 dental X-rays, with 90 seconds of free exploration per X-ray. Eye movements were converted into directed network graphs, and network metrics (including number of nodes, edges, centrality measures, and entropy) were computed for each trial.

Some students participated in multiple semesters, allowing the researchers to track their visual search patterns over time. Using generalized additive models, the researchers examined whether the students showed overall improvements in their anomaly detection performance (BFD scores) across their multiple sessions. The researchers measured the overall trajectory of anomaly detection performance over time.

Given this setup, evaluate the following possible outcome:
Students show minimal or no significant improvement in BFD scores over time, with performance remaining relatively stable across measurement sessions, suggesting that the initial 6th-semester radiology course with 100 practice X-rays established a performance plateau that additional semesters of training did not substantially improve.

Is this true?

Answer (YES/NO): NO